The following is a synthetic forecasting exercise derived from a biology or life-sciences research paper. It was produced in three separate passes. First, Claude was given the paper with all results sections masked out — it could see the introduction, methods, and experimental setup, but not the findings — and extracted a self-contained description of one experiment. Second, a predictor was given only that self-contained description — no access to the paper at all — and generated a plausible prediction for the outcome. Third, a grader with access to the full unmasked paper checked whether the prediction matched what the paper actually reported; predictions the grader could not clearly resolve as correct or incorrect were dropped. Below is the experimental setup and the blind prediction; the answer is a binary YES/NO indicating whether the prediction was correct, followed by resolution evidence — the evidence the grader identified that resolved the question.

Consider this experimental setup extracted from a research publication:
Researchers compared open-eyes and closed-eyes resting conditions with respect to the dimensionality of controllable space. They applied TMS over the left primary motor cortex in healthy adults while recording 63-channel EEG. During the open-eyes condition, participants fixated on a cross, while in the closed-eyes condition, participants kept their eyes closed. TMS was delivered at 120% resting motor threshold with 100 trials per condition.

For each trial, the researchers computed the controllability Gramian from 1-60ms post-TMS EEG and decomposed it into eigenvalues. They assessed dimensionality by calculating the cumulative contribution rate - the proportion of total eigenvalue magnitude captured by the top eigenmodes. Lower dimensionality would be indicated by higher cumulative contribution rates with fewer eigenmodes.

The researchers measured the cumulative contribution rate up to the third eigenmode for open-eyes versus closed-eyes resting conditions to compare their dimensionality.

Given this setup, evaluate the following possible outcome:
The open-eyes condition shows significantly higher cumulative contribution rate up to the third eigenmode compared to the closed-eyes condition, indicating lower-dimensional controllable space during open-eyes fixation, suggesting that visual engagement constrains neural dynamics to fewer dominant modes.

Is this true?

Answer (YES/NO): NO